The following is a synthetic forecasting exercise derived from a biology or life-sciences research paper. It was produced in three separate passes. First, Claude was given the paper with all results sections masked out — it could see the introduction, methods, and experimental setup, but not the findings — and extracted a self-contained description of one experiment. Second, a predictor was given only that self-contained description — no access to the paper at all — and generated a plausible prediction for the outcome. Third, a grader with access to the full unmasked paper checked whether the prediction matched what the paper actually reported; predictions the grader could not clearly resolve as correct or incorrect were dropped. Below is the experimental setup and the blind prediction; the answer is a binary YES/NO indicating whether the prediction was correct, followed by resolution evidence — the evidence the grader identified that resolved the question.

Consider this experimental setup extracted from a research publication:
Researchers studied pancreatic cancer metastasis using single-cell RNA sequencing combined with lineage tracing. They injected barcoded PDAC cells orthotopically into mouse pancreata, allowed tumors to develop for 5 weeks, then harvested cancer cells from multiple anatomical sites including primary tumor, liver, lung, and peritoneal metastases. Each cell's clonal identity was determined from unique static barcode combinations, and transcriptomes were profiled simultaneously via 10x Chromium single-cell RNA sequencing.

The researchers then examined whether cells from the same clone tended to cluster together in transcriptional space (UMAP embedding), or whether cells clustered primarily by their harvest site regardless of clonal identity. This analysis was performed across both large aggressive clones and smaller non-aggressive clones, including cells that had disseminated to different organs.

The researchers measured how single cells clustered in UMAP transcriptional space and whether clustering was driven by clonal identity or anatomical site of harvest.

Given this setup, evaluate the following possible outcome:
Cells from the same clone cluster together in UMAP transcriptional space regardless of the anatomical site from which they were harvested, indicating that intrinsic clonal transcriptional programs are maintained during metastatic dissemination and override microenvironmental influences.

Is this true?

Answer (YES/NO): YES